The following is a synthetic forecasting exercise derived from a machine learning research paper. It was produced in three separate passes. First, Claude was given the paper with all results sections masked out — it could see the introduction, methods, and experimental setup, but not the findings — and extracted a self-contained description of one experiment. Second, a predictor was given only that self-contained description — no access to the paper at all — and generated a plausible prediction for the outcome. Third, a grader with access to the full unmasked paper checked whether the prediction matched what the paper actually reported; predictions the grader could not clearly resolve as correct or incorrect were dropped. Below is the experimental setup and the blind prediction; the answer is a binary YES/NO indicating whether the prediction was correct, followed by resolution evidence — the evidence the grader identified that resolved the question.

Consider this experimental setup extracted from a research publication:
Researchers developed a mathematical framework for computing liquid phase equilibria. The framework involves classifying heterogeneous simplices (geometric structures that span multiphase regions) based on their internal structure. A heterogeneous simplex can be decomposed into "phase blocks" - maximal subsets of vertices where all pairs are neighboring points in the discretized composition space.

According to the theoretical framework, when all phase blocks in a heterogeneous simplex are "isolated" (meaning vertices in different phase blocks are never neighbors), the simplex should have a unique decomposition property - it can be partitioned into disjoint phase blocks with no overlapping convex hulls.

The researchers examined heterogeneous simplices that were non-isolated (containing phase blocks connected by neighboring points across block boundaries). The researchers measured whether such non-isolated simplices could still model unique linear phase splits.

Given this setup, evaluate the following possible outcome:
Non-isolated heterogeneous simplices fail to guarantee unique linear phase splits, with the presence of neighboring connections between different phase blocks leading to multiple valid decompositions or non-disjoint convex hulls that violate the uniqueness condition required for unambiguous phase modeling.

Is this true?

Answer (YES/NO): YES